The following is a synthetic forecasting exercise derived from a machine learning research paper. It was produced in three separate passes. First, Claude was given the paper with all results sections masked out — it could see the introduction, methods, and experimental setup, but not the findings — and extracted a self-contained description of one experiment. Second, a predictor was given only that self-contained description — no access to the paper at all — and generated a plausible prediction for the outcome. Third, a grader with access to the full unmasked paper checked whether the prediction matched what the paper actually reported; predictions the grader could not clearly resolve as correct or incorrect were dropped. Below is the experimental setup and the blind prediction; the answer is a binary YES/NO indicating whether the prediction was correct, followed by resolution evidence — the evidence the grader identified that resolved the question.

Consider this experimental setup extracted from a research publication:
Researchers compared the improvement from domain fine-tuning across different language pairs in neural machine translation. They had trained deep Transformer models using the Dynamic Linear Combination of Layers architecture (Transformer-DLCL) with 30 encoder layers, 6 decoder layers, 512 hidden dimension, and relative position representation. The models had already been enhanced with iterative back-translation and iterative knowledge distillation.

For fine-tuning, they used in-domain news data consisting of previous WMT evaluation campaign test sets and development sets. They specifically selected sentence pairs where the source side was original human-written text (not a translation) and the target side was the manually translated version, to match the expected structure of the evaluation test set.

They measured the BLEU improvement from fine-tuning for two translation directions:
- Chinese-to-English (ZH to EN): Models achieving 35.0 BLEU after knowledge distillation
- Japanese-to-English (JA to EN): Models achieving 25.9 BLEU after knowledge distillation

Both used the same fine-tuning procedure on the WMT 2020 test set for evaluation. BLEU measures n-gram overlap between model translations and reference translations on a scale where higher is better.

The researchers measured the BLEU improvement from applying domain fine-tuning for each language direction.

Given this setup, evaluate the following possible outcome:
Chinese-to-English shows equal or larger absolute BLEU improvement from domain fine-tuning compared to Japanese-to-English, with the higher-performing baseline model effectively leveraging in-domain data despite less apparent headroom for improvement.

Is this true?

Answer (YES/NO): YES